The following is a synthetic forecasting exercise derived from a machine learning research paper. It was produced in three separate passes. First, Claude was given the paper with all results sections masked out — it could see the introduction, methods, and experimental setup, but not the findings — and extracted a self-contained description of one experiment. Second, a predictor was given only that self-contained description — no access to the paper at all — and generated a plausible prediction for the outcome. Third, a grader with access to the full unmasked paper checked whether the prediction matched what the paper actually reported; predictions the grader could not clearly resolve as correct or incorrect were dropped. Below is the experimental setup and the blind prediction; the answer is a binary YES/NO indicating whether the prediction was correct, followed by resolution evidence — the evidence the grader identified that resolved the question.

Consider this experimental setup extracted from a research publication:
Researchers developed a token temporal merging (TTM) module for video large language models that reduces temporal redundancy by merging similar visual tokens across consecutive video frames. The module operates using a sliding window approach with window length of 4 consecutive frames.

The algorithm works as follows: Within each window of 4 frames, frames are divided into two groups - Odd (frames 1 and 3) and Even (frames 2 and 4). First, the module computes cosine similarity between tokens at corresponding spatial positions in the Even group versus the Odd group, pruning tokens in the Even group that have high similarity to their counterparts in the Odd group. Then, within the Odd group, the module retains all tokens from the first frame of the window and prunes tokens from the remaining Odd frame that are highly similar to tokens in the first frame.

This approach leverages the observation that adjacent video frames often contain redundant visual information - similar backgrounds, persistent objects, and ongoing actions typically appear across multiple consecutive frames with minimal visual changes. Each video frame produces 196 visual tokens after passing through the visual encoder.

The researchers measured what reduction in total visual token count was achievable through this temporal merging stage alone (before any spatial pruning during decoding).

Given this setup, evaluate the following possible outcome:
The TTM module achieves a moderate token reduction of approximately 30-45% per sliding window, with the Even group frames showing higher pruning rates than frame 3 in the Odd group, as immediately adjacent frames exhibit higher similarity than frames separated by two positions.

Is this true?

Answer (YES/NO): NO